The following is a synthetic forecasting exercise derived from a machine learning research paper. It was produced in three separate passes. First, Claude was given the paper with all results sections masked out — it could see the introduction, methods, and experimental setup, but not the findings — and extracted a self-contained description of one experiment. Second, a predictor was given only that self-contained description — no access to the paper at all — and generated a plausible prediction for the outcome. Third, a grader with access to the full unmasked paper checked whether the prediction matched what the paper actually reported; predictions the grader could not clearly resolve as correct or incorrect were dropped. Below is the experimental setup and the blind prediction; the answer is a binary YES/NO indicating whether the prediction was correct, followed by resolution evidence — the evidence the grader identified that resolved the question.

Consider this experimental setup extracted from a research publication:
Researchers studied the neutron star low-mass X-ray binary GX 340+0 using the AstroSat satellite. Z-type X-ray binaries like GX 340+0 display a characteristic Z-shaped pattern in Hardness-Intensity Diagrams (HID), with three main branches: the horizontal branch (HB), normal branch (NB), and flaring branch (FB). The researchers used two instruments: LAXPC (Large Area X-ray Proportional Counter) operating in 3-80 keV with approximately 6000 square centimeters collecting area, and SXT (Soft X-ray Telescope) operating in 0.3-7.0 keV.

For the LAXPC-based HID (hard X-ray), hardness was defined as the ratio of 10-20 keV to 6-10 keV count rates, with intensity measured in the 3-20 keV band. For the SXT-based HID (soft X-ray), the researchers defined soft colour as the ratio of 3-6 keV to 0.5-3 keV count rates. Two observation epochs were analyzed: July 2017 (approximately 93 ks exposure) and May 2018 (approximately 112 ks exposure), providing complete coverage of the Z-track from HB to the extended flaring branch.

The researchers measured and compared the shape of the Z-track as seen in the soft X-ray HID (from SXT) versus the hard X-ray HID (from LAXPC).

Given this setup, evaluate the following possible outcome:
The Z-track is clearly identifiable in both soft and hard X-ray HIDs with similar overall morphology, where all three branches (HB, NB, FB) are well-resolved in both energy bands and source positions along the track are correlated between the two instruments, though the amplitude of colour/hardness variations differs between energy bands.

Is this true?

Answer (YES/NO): NO